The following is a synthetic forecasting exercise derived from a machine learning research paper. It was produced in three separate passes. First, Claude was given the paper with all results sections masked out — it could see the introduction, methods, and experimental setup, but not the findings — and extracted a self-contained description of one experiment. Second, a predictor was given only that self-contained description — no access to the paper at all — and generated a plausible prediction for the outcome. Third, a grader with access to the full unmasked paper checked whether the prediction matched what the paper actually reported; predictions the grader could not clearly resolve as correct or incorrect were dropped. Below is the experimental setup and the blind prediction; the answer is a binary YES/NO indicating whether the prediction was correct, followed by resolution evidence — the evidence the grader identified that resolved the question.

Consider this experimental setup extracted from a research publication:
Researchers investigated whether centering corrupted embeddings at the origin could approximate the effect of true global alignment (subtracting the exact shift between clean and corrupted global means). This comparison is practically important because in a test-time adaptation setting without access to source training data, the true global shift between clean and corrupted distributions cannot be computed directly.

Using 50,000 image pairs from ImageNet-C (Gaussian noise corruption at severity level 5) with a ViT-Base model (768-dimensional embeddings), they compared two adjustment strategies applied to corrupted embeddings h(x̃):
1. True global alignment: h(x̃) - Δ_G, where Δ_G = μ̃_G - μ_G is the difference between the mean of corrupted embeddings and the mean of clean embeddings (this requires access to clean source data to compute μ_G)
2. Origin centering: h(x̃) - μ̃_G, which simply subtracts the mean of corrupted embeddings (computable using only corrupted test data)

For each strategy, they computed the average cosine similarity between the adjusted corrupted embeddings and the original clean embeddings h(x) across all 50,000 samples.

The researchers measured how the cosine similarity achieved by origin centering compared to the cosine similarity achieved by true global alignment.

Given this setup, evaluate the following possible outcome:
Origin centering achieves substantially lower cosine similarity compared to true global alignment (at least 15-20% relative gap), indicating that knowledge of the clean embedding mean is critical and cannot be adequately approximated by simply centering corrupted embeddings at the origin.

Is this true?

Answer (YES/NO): NO